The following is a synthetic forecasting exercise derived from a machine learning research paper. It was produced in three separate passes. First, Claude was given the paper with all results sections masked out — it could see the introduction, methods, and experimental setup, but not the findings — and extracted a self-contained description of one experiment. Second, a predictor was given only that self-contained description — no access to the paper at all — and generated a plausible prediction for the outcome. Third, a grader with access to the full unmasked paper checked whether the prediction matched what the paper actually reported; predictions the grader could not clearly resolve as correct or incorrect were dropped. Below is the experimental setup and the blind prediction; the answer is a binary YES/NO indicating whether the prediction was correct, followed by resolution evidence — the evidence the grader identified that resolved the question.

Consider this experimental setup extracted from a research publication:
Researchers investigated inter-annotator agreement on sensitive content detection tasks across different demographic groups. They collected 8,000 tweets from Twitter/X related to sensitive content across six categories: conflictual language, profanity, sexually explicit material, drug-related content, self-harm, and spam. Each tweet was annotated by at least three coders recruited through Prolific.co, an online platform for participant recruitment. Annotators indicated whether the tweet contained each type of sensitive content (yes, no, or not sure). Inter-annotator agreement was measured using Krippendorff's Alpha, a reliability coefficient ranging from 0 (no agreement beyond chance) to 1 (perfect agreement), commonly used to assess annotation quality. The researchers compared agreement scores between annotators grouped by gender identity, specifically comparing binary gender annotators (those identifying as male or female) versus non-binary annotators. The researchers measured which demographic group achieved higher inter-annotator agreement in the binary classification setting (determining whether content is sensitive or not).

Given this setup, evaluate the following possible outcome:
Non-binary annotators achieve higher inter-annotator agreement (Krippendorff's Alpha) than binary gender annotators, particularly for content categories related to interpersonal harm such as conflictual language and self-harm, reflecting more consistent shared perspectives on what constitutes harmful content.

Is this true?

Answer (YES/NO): NO